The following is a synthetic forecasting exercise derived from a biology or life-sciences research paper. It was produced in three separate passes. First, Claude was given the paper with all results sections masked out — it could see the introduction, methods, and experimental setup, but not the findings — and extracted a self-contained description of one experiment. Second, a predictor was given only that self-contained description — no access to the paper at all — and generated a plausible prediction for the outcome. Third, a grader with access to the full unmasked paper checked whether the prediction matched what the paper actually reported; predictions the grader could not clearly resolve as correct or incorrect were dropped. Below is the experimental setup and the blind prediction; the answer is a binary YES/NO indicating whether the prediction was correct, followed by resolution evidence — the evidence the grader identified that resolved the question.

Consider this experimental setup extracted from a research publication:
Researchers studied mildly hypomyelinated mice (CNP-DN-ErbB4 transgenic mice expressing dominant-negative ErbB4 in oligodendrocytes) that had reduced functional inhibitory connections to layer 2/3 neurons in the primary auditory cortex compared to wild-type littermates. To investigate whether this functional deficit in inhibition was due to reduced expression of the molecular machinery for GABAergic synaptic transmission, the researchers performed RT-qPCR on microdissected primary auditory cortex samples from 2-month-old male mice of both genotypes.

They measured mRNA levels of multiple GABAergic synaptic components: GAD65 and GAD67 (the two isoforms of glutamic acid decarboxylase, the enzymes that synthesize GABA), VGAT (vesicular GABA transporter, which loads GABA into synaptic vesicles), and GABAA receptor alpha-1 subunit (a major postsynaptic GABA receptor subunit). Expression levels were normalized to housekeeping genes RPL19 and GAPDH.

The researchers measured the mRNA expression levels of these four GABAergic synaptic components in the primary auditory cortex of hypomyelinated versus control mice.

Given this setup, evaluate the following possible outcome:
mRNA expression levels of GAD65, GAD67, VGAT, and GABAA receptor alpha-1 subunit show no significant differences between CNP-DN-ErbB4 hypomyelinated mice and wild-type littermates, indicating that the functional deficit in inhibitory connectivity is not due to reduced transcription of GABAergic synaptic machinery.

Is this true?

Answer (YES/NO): YES